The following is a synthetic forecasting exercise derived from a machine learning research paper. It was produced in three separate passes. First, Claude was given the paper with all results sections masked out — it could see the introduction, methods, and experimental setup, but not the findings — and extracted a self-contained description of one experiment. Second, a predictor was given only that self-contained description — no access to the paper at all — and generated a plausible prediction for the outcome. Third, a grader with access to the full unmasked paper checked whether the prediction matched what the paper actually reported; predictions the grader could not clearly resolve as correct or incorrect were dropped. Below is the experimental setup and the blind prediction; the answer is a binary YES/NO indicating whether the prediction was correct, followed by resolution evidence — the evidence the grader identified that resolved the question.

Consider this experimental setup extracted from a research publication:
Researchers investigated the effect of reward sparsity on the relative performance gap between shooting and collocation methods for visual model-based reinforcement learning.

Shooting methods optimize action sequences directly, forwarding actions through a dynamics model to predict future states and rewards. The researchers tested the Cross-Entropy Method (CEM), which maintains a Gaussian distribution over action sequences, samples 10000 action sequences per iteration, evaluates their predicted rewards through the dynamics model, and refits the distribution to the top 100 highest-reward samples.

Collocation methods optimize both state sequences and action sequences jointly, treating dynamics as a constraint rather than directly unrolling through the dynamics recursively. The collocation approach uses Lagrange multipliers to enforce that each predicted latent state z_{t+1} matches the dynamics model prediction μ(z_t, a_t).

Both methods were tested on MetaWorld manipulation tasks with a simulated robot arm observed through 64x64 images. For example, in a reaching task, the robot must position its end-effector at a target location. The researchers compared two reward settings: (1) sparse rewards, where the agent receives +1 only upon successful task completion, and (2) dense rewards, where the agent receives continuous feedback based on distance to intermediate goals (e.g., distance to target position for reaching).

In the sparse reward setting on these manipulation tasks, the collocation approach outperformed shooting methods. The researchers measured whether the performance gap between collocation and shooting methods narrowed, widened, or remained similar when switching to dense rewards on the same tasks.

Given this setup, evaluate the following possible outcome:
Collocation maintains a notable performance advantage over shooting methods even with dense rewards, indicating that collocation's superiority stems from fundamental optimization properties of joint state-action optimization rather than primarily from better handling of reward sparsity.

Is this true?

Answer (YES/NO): NO